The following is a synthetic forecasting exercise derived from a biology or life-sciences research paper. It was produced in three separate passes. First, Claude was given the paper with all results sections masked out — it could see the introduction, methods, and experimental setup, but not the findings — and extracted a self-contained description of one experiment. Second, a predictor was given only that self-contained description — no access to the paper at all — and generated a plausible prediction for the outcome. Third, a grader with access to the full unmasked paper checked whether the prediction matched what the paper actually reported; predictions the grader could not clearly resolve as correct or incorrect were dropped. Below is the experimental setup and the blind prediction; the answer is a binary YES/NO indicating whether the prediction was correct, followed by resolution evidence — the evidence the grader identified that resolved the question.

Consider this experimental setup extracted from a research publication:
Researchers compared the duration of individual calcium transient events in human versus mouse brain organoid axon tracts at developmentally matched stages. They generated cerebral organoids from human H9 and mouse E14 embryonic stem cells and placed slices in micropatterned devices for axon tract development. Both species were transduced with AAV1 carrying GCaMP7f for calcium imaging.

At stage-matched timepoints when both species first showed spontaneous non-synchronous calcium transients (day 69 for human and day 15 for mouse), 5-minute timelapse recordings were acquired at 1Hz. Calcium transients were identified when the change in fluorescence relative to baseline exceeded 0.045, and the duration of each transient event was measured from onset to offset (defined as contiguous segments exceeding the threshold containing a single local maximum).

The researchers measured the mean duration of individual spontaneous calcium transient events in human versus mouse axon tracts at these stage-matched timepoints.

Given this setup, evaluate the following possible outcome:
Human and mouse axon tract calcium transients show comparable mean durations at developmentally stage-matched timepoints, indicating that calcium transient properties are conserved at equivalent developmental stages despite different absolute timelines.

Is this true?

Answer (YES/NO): NO